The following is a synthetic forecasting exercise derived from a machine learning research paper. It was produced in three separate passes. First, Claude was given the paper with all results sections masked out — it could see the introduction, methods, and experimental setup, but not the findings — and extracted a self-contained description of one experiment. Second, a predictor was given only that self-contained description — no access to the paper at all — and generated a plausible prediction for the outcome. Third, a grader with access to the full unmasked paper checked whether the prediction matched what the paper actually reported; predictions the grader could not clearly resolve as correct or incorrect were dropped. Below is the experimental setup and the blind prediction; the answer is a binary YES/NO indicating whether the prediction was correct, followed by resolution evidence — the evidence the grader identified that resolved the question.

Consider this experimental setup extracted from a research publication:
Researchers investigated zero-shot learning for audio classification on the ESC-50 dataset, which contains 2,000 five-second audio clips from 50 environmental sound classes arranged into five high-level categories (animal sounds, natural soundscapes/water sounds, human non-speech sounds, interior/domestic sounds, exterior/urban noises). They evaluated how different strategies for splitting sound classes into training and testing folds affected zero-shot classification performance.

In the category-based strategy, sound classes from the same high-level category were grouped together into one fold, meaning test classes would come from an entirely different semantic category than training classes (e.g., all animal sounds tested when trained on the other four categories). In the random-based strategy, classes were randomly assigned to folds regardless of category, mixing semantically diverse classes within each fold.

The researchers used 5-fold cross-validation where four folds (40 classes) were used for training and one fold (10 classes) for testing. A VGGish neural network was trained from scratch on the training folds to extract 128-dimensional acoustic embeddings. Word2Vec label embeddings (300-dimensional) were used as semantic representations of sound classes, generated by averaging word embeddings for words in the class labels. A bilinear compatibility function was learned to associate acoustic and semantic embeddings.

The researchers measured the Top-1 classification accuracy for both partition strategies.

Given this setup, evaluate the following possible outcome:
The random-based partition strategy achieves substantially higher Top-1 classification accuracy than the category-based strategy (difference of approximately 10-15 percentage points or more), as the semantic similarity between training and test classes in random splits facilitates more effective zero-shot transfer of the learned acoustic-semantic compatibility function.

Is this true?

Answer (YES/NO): NO